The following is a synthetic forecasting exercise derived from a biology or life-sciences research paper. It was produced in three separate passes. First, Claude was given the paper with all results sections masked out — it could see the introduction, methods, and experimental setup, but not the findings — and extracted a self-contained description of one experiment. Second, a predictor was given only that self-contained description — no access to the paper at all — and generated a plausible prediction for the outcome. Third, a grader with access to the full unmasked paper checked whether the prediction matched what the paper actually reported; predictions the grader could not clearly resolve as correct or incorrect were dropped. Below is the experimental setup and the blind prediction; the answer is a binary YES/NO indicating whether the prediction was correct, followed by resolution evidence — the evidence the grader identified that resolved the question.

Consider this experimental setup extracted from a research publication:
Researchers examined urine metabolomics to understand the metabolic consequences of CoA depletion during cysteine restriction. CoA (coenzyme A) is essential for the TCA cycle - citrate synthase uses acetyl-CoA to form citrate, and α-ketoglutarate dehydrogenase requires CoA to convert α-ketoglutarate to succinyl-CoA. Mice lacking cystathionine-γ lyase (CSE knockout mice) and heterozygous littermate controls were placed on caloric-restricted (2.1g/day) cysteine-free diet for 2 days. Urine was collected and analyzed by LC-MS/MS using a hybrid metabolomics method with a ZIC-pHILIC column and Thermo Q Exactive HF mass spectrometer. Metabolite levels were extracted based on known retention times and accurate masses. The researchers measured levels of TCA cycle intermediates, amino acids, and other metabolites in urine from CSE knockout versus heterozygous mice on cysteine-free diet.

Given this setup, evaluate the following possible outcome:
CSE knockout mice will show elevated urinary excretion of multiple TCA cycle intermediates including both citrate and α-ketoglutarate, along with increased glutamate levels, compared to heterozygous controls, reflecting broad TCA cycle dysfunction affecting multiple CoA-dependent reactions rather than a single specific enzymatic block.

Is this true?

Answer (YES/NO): NO